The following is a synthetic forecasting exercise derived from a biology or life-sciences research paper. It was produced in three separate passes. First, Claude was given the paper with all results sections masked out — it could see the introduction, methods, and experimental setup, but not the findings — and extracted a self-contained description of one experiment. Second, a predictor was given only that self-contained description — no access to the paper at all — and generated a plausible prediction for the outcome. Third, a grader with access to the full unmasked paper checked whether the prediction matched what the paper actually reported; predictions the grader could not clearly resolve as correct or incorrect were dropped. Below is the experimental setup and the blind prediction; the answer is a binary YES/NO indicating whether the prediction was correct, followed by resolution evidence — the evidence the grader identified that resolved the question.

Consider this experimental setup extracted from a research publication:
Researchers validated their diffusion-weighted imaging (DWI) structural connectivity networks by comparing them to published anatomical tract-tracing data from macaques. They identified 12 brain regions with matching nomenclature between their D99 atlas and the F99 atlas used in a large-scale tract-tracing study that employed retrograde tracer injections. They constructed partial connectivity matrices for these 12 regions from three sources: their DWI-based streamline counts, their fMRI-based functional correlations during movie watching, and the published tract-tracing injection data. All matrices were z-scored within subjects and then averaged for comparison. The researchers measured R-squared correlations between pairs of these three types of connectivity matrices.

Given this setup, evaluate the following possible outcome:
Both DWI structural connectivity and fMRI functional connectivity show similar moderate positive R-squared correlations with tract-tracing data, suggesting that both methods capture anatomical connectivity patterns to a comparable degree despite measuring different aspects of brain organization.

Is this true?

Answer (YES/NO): NO